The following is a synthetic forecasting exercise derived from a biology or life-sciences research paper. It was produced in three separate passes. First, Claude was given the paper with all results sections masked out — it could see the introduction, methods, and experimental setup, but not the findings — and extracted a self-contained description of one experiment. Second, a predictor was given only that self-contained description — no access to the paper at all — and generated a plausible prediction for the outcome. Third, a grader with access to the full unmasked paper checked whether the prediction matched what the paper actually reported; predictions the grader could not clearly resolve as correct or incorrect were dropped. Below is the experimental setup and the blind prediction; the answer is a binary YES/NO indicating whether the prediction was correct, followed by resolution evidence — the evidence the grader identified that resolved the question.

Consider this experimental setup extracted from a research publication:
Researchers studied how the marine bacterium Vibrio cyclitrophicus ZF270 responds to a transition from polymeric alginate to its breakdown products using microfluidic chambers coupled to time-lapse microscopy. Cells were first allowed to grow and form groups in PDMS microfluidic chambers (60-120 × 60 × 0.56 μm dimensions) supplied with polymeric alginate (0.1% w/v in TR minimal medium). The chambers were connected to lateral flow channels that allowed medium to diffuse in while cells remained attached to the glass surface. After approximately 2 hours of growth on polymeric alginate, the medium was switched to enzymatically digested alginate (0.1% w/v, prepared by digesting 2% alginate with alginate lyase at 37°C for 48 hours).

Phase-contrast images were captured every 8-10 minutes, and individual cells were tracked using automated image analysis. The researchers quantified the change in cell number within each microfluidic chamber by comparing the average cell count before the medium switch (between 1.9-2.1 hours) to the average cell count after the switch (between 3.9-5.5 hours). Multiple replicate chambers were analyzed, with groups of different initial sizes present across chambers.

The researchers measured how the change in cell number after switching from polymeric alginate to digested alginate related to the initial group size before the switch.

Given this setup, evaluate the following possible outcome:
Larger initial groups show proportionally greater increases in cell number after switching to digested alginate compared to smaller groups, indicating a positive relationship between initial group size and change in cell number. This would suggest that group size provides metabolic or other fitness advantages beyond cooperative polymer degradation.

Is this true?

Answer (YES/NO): NO